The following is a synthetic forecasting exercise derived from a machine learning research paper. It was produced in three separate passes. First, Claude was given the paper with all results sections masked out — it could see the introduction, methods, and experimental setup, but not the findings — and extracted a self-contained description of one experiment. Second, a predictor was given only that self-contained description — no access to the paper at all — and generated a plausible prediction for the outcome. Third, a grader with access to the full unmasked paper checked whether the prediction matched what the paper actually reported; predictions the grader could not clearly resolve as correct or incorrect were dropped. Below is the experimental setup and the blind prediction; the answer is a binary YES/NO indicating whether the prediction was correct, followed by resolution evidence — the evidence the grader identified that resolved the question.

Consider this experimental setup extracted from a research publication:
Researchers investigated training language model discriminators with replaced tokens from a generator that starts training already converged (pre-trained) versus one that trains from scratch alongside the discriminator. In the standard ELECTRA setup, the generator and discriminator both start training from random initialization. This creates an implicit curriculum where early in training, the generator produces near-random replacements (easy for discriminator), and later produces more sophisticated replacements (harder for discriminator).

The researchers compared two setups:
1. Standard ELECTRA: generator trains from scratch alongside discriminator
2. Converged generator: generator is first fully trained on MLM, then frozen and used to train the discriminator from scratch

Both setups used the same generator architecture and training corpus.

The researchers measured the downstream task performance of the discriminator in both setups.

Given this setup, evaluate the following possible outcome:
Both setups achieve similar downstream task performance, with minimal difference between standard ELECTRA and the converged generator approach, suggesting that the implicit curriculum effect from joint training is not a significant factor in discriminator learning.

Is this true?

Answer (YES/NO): NO